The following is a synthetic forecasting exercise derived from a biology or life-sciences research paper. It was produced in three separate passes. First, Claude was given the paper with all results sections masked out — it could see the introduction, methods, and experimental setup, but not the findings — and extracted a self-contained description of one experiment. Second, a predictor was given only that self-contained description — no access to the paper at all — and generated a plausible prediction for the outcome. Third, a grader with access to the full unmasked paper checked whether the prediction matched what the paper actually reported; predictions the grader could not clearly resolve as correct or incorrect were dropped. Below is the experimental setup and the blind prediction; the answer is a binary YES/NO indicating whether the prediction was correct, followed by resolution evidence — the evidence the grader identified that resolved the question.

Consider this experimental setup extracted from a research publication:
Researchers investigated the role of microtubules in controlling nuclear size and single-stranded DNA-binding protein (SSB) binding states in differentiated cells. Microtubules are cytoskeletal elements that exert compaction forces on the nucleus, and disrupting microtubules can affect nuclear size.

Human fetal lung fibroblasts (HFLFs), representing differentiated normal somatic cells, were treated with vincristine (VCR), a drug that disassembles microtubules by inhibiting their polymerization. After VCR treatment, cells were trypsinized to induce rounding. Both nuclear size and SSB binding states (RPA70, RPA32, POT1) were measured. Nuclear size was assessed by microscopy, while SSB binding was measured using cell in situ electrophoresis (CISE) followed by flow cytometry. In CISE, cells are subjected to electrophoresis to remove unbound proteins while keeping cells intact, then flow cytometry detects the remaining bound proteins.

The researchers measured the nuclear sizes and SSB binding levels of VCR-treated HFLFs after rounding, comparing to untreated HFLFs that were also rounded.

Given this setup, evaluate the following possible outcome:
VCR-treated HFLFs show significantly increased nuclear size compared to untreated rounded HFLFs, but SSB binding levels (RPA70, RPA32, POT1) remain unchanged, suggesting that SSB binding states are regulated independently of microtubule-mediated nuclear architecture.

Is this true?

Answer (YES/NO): NO